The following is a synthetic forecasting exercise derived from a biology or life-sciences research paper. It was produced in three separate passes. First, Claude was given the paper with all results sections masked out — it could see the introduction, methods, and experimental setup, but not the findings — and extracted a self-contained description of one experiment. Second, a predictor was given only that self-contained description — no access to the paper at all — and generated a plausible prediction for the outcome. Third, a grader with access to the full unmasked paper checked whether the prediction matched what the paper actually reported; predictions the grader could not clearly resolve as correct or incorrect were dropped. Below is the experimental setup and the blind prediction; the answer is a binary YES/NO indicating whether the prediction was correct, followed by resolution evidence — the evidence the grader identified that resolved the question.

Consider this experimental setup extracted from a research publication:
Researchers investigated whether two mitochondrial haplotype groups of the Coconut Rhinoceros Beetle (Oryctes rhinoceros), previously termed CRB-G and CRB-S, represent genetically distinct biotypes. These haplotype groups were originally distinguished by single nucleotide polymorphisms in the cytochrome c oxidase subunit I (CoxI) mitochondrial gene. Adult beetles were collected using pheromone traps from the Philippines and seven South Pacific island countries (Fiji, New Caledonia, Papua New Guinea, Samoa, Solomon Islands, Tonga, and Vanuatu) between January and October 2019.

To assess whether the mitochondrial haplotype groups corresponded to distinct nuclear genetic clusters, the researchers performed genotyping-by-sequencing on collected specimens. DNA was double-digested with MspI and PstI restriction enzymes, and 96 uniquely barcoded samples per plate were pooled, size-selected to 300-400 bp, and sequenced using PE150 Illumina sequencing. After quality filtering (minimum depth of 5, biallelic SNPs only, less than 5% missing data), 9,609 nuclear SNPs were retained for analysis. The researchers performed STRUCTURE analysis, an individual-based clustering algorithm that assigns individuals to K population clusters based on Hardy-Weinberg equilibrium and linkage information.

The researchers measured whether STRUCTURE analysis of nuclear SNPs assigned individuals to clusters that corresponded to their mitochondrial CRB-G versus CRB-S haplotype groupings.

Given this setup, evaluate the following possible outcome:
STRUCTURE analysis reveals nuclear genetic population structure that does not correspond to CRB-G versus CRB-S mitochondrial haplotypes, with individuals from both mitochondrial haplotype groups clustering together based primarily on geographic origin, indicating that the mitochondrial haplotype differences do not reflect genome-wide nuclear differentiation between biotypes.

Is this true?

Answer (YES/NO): YES